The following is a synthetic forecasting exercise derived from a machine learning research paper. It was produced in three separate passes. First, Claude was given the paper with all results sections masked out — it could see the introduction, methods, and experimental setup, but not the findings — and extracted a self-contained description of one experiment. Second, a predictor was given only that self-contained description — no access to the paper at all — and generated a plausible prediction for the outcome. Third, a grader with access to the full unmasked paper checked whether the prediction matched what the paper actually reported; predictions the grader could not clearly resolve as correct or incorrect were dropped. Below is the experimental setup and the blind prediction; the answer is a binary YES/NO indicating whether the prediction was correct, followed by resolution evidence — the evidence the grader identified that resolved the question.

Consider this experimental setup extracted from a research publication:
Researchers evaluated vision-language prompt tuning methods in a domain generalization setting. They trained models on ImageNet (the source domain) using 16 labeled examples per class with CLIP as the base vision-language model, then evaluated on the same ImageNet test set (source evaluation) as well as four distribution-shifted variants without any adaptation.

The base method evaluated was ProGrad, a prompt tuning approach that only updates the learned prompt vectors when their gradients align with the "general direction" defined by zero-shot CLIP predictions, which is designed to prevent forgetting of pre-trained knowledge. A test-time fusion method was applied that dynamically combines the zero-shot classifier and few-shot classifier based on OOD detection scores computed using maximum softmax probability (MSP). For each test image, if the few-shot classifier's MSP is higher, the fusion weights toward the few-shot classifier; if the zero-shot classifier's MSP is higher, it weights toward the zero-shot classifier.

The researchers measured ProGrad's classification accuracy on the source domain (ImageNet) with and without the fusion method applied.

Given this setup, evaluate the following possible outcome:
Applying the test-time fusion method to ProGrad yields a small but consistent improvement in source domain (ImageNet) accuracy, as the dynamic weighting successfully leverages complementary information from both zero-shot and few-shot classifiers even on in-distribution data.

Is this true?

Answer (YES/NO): NO